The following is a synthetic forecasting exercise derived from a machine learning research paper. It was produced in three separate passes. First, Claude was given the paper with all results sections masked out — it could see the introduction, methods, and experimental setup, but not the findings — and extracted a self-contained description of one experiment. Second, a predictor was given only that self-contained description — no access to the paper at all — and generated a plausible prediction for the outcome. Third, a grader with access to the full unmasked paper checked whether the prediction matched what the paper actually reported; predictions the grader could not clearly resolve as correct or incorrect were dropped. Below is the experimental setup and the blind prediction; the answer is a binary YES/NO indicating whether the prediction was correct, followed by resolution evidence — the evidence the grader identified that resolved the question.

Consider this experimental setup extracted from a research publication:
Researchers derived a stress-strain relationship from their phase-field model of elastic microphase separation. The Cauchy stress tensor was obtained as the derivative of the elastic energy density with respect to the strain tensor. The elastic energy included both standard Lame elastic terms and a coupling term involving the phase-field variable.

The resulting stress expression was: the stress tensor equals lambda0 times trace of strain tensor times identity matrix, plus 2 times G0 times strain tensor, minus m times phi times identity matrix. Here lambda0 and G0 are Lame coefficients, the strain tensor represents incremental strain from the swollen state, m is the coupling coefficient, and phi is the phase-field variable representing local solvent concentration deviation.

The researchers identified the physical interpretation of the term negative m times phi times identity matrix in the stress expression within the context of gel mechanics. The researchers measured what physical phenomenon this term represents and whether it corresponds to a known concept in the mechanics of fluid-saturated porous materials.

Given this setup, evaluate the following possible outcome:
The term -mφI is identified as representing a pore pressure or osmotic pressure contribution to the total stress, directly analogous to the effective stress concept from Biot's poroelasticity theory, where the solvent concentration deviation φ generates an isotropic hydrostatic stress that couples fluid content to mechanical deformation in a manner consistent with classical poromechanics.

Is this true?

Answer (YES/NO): YES